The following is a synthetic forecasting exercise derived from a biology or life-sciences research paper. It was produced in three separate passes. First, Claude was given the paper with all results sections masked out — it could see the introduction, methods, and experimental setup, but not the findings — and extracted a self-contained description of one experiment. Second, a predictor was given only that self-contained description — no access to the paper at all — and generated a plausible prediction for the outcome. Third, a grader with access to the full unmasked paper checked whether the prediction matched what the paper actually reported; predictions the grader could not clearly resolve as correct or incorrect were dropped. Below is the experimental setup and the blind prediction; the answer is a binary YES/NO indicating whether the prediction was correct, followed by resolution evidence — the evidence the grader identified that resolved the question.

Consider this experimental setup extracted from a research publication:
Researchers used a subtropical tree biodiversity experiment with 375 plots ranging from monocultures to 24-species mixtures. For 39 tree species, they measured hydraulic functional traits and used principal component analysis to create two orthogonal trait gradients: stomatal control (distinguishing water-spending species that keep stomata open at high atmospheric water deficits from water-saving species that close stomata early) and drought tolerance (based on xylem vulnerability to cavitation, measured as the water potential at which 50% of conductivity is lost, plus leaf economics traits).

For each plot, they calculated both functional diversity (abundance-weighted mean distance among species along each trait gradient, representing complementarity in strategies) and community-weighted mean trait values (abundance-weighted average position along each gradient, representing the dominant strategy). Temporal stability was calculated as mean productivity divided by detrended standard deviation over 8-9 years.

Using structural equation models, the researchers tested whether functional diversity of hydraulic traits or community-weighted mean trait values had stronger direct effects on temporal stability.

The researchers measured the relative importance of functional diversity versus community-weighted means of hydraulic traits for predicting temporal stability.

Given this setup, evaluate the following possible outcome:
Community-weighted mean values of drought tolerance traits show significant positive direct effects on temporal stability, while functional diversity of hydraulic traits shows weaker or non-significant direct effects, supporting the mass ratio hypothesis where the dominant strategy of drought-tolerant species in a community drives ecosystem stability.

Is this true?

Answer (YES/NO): NO